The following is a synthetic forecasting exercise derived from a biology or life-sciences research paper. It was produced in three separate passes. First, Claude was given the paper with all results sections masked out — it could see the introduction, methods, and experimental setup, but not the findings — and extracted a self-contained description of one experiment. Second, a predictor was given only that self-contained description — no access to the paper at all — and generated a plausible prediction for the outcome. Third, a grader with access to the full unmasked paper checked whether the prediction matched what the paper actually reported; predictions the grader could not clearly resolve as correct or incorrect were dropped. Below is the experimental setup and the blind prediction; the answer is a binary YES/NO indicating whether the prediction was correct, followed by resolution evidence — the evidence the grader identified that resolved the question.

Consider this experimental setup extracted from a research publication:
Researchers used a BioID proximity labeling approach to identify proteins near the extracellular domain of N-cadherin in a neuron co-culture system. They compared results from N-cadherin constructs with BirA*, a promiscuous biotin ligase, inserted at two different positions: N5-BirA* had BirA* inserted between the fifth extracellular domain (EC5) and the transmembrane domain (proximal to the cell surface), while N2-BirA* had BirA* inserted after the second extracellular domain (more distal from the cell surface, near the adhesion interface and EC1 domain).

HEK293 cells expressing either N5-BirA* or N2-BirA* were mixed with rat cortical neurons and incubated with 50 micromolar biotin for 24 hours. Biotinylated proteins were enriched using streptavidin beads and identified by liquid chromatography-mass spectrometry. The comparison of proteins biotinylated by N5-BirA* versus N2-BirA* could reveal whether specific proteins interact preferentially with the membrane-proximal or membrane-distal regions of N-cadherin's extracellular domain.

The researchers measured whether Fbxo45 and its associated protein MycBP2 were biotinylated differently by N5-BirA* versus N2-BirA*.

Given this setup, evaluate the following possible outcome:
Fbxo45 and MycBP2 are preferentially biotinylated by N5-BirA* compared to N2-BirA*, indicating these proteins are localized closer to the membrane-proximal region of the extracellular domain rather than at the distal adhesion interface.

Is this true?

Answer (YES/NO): NO